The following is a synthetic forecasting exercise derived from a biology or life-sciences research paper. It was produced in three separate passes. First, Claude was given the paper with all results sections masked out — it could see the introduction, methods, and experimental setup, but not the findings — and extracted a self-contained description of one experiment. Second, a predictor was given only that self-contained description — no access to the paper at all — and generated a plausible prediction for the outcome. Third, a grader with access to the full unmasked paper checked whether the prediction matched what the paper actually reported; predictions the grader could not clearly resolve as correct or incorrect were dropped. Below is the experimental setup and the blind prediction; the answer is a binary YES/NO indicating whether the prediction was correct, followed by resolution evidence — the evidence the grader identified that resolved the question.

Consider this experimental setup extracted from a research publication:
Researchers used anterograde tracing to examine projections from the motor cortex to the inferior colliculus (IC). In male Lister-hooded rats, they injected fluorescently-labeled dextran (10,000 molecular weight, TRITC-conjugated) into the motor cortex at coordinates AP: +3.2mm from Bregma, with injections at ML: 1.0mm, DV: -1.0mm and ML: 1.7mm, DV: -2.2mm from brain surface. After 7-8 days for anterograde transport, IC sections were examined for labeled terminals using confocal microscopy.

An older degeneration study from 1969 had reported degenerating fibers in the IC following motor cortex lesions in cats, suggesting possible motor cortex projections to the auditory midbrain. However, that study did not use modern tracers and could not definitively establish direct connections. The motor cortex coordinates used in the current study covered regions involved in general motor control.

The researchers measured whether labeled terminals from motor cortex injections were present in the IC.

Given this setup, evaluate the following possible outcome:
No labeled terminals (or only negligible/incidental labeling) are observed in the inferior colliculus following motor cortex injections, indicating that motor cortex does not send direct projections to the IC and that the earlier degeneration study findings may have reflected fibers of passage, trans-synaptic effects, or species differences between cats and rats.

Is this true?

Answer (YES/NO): NO